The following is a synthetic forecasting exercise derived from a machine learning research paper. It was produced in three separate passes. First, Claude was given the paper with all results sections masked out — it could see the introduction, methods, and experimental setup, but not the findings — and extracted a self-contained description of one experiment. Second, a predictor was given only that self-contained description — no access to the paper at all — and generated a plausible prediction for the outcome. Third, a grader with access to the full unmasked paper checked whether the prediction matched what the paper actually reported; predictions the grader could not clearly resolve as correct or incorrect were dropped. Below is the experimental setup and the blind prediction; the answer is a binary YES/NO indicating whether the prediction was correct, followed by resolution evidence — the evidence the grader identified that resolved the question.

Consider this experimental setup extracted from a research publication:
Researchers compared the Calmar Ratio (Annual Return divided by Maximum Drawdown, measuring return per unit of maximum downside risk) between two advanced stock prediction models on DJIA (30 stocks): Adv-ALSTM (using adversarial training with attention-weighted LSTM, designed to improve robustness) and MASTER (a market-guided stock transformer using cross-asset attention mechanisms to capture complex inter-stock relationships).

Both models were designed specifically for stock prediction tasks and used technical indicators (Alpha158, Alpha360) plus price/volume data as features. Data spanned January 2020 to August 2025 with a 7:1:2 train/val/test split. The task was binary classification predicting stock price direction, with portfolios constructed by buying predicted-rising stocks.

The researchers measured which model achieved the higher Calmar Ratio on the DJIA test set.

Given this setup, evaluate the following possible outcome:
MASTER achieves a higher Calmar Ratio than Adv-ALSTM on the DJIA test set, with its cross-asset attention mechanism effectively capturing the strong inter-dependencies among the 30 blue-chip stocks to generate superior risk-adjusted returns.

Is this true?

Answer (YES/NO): NO